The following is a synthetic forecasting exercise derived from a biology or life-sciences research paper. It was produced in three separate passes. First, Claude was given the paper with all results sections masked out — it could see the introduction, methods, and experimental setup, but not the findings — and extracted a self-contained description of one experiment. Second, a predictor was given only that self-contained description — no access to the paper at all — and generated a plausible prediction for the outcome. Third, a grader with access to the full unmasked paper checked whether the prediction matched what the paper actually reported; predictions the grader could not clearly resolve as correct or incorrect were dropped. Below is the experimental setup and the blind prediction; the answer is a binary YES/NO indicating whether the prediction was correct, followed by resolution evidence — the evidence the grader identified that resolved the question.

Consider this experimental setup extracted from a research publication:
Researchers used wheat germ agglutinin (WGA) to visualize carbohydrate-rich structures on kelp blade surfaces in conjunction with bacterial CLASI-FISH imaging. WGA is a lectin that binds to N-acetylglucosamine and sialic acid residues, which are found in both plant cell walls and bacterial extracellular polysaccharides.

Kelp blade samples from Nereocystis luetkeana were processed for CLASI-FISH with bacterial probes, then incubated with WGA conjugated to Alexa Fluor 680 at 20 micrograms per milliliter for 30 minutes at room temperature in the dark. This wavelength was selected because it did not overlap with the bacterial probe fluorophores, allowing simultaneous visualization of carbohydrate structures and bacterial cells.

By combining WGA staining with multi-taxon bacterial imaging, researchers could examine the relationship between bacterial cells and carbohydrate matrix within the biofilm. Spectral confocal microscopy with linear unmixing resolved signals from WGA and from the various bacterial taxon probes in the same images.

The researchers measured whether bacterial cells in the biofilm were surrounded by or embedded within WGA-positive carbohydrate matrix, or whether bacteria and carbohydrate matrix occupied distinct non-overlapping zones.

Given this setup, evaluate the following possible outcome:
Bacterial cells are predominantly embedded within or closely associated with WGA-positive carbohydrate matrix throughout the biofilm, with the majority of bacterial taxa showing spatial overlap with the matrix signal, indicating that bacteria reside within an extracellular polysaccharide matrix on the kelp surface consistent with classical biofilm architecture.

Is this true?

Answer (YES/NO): NO